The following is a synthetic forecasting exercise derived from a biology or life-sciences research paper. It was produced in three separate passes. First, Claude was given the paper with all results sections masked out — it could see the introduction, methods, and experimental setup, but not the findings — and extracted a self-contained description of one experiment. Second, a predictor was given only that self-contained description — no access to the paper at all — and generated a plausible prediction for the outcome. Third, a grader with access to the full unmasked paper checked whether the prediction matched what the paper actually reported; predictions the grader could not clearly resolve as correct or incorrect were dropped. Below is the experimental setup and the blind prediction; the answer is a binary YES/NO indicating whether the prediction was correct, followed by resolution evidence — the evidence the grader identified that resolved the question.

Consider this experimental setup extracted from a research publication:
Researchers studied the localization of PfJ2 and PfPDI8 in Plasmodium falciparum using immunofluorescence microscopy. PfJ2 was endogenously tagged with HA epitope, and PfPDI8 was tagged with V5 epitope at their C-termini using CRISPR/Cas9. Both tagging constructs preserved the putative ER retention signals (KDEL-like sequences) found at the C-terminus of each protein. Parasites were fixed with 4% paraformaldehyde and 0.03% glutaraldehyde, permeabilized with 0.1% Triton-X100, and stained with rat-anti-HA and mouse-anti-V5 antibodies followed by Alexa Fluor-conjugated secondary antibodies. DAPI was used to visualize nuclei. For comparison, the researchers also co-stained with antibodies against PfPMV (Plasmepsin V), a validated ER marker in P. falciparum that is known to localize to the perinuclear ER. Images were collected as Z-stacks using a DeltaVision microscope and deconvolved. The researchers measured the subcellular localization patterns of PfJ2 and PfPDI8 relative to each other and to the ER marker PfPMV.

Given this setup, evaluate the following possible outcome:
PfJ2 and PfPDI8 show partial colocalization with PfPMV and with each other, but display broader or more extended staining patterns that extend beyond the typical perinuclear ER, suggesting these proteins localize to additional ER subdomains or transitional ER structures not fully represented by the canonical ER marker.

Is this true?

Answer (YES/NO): NO